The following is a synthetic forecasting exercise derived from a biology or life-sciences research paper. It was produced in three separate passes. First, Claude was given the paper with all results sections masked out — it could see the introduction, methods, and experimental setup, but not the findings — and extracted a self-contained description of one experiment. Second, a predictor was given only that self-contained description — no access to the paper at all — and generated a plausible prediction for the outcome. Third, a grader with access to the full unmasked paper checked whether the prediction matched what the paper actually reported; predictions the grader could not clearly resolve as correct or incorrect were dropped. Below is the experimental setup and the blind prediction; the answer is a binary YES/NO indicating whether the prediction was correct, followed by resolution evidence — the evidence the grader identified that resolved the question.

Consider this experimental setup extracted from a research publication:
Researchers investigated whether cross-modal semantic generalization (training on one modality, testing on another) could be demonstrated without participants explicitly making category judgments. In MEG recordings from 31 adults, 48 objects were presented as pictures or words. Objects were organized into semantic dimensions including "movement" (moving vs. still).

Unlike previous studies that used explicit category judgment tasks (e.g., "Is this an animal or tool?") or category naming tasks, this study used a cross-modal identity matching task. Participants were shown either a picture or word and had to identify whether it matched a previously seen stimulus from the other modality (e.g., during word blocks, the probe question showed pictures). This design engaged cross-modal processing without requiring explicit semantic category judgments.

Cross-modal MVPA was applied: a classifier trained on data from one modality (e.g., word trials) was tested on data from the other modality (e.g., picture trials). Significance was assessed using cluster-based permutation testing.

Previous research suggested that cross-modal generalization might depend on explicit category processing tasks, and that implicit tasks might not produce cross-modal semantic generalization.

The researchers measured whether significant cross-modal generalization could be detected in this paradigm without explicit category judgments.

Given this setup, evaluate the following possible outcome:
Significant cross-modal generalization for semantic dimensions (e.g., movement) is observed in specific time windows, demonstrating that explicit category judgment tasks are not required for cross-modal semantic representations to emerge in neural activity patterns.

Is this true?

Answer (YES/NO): YES